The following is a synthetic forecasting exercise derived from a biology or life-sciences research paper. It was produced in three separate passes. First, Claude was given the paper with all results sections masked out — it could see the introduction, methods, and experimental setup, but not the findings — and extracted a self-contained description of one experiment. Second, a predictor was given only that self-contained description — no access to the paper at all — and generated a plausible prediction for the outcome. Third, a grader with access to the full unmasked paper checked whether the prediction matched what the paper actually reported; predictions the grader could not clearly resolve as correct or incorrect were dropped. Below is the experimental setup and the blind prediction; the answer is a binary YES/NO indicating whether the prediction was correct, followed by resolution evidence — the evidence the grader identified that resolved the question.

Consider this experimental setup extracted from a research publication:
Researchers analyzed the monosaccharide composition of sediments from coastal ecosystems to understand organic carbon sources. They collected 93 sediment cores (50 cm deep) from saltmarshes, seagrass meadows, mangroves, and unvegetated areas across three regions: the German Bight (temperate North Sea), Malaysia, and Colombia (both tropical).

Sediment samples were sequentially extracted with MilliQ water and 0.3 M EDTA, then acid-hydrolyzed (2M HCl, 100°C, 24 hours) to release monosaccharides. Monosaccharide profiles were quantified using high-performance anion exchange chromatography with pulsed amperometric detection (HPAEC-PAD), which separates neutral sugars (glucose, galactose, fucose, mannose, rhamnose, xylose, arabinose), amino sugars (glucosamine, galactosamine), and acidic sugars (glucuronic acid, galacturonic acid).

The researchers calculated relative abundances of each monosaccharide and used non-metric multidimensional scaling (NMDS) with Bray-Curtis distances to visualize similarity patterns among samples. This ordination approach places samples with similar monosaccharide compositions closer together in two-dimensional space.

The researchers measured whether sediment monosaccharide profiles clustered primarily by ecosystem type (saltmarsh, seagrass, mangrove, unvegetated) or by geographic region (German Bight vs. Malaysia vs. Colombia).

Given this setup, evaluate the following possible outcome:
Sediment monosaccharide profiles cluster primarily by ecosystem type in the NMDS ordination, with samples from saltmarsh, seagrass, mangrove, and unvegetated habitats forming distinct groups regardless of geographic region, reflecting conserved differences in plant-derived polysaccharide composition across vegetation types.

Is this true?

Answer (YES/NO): NO